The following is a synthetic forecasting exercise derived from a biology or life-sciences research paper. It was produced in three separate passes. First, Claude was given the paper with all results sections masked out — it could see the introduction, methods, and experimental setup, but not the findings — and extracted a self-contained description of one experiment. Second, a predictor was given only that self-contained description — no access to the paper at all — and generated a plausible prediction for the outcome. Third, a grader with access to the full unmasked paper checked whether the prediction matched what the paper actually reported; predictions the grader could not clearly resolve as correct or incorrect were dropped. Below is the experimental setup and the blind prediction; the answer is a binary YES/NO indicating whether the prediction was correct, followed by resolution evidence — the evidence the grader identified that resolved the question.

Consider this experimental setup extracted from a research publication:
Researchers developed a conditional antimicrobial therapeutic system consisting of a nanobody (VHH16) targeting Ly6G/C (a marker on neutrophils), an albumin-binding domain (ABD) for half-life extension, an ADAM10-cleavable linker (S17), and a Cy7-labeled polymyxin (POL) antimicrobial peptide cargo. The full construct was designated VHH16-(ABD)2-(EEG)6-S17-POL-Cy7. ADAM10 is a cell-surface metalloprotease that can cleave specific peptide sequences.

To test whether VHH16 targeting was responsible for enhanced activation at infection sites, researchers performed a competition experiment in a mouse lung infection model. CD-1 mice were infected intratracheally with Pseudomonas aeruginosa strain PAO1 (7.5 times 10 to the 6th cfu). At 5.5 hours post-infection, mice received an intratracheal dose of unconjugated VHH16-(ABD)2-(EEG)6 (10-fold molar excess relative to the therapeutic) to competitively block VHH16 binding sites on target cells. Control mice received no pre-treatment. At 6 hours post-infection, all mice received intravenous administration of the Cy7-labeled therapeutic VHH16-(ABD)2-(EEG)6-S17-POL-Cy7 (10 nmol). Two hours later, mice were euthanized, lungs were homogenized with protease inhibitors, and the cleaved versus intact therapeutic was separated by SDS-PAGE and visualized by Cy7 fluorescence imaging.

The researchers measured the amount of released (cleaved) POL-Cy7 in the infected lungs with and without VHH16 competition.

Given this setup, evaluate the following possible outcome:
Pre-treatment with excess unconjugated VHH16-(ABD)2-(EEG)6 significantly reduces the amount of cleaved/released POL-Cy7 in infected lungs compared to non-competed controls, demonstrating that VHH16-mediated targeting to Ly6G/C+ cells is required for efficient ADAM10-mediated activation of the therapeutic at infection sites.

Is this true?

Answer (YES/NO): YES